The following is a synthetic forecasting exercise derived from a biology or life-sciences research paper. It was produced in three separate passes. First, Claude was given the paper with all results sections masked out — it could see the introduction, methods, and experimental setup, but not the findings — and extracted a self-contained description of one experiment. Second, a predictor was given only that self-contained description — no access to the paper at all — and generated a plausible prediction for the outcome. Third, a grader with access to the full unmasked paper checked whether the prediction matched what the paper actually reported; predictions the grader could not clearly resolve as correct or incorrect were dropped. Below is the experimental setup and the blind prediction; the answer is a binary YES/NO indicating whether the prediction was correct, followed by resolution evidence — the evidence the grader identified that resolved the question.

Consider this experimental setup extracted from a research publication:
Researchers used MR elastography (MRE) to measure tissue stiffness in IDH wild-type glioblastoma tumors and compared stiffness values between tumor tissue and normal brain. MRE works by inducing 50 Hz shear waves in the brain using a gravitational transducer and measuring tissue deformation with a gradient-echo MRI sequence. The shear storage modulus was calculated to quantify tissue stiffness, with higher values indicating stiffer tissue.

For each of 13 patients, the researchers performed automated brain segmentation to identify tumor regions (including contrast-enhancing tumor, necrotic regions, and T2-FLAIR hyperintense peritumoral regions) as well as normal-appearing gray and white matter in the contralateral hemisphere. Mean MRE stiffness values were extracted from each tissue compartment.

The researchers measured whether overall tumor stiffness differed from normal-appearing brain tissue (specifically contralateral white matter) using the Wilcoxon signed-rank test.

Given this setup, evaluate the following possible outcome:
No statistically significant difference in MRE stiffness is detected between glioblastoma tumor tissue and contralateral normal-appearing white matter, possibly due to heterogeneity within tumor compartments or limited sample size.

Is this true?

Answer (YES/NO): NO